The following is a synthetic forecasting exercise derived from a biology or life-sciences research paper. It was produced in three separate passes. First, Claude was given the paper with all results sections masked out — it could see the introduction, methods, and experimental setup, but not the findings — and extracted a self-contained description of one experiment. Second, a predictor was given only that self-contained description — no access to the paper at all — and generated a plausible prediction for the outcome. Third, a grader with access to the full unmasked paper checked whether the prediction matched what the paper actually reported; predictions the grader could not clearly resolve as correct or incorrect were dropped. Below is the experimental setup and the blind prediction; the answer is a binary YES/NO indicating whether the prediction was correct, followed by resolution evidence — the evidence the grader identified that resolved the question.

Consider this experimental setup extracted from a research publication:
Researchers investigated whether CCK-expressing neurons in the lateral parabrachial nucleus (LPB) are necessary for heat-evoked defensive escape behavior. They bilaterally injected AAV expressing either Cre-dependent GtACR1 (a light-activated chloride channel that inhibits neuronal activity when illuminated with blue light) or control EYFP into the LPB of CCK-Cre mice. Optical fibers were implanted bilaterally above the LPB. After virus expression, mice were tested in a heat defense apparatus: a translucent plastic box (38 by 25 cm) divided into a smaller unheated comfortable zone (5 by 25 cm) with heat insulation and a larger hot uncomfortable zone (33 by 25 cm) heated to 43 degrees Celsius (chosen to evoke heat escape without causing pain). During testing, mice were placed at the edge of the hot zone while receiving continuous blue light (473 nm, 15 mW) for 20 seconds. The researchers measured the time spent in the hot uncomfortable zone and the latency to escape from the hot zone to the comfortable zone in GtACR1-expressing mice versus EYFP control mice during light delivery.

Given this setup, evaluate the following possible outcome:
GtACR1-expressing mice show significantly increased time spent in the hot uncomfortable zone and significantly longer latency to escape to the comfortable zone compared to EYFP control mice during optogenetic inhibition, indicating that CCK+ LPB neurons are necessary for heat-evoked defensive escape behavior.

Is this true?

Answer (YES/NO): YES